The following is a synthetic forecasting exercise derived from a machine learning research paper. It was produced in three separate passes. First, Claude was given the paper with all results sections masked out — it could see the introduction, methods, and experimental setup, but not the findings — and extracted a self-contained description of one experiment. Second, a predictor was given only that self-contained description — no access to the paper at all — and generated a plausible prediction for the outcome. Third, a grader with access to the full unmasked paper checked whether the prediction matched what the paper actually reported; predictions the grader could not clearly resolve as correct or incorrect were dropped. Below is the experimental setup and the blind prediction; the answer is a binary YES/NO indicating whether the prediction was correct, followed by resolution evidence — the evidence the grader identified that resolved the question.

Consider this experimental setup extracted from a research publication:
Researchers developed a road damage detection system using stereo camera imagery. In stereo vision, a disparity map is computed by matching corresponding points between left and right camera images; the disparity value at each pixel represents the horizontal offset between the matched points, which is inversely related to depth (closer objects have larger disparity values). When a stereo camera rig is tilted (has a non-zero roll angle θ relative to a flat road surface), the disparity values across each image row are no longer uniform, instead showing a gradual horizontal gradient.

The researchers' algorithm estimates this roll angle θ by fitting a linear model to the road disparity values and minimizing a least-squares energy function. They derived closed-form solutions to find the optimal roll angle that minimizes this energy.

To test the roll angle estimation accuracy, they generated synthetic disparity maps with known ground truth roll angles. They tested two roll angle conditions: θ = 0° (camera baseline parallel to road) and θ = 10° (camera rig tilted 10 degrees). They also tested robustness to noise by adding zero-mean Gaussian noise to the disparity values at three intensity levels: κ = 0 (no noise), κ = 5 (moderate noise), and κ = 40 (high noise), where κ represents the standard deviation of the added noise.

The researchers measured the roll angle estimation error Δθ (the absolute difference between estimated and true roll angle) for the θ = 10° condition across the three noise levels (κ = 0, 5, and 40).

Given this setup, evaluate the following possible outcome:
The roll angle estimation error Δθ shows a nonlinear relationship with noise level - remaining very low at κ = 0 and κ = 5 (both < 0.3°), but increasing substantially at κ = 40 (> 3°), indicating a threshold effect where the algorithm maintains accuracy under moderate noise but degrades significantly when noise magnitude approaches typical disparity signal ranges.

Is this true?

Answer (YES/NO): NO